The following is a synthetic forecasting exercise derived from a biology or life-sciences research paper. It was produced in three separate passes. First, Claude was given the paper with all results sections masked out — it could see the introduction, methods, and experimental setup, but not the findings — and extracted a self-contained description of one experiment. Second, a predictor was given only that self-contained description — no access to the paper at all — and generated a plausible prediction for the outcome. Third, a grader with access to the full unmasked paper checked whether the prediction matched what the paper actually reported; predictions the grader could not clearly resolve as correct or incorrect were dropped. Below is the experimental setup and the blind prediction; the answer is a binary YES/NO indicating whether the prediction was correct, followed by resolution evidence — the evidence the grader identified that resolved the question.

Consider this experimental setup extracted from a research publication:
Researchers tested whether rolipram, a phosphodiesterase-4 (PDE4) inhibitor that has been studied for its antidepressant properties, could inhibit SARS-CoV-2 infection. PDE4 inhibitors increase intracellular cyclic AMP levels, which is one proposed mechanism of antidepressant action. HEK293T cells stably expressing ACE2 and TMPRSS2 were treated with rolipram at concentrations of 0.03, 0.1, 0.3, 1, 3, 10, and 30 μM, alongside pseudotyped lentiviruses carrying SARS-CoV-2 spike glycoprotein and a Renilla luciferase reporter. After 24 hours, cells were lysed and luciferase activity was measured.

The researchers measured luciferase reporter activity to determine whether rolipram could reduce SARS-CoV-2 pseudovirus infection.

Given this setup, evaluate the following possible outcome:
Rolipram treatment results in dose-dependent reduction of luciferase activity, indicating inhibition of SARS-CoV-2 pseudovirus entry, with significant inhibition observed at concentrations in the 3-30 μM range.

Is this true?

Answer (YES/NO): NO